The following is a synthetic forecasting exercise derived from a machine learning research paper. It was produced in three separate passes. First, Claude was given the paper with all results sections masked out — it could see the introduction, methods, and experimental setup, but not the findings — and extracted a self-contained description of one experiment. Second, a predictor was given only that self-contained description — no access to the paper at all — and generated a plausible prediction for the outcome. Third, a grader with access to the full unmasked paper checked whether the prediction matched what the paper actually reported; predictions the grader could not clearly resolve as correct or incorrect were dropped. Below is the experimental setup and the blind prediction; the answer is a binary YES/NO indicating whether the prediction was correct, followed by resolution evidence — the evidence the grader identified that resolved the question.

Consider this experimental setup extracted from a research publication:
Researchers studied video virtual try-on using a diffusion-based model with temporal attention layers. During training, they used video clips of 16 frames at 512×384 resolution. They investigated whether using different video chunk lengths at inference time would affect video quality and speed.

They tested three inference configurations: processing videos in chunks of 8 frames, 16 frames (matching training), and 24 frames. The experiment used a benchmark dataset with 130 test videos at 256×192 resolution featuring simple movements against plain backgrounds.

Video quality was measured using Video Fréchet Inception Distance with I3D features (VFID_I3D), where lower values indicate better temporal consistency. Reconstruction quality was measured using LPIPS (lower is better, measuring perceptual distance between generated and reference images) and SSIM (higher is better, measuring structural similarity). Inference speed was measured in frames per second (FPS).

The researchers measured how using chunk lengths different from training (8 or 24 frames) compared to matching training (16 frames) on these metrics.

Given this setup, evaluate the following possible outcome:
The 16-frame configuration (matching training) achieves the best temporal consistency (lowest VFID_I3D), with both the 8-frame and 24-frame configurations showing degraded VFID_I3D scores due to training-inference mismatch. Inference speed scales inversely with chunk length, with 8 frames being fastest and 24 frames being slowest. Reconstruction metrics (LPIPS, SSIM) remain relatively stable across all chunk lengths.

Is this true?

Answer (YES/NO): NO